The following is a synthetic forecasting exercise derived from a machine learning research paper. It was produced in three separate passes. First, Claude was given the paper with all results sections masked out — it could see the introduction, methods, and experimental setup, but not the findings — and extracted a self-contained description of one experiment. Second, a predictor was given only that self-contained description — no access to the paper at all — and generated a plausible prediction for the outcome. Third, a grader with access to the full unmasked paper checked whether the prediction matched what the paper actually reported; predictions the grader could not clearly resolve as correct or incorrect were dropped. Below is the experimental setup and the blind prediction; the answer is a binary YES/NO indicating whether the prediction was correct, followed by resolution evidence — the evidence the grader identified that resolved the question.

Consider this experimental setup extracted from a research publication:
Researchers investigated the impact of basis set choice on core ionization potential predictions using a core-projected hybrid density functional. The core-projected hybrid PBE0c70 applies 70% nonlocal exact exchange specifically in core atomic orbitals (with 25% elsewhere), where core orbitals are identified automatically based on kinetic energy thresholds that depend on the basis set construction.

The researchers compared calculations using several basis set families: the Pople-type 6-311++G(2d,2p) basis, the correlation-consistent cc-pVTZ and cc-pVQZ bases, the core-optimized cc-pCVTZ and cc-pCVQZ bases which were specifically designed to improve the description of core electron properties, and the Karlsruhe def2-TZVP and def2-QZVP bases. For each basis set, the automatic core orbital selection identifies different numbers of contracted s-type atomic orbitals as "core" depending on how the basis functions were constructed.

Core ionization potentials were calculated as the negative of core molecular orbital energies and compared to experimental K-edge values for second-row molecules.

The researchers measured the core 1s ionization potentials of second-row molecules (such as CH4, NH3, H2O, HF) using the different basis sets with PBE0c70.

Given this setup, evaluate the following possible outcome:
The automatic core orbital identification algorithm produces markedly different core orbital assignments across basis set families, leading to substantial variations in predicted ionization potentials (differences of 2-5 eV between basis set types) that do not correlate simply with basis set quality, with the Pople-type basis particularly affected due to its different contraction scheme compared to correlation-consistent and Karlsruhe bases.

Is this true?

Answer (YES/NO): NO